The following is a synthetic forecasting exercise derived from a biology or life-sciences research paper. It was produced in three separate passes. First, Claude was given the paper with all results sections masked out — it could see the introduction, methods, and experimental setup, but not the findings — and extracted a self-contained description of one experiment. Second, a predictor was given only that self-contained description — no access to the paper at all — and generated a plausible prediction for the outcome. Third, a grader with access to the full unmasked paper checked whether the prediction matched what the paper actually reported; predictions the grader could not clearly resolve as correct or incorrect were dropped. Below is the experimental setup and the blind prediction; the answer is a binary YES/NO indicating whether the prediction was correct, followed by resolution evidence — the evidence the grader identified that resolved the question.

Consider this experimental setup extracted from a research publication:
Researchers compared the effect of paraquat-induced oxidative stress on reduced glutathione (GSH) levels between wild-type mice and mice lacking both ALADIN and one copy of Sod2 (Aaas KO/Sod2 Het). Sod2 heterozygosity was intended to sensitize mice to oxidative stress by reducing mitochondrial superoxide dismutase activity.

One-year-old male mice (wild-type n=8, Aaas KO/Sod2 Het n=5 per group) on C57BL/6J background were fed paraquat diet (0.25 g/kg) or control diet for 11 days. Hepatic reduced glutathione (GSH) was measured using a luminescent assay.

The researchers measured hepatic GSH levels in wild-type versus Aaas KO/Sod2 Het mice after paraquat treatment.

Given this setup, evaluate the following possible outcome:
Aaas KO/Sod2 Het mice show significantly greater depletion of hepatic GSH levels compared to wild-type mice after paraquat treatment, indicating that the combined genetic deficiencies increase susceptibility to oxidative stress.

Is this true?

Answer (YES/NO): NO